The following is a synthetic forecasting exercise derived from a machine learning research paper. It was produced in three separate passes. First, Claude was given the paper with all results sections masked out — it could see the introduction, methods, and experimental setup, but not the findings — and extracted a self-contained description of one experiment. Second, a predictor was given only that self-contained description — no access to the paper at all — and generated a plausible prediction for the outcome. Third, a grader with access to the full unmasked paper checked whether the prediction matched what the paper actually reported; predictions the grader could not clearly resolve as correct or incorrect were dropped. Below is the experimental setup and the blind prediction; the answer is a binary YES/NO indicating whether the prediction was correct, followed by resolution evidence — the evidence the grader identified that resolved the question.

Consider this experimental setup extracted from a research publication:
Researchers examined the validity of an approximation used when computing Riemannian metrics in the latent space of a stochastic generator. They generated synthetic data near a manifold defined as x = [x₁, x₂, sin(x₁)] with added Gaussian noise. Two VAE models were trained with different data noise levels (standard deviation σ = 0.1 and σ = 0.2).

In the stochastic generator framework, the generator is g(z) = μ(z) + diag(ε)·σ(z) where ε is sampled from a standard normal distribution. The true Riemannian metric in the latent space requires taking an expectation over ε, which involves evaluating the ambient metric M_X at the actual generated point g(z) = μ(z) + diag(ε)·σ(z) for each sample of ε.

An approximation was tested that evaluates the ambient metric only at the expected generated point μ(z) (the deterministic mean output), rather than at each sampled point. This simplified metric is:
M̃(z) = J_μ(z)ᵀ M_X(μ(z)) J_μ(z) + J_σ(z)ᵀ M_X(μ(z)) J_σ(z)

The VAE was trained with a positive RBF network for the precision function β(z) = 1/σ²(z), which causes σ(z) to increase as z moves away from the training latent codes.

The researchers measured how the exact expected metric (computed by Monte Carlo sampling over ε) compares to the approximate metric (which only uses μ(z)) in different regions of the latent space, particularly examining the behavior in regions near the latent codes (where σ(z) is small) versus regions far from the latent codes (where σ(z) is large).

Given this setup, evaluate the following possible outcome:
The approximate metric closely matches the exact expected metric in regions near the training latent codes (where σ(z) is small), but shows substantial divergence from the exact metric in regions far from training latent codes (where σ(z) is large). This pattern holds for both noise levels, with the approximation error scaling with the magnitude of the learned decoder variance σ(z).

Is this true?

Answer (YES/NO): NO